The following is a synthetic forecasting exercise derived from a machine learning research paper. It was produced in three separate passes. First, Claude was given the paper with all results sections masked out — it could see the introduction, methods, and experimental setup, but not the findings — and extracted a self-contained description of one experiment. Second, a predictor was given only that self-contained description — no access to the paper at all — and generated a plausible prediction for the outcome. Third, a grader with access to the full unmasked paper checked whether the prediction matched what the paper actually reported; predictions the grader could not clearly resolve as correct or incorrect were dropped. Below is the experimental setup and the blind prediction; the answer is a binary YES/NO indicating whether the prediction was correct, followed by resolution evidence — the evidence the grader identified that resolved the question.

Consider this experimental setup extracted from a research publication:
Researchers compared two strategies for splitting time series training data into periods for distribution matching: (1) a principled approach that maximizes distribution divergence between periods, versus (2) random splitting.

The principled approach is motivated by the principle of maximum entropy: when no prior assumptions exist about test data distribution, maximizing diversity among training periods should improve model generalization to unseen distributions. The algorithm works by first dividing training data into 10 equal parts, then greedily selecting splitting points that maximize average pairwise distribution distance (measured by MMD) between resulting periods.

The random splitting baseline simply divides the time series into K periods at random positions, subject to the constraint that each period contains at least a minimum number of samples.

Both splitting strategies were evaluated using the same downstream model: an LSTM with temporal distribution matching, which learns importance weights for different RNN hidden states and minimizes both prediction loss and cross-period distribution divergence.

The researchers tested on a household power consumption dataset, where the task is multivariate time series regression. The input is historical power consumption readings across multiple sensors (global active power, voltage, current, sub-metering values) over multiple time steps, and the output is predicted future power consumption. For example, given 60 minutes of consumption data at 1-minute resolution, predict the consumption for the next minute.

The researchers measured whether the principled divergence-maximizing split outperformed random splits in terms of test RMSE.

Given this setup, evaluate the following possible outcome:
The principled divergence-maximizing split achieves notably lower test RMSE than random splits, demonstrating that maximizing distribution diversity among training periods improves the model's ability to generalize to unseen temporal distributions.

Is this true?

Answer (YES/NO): YES